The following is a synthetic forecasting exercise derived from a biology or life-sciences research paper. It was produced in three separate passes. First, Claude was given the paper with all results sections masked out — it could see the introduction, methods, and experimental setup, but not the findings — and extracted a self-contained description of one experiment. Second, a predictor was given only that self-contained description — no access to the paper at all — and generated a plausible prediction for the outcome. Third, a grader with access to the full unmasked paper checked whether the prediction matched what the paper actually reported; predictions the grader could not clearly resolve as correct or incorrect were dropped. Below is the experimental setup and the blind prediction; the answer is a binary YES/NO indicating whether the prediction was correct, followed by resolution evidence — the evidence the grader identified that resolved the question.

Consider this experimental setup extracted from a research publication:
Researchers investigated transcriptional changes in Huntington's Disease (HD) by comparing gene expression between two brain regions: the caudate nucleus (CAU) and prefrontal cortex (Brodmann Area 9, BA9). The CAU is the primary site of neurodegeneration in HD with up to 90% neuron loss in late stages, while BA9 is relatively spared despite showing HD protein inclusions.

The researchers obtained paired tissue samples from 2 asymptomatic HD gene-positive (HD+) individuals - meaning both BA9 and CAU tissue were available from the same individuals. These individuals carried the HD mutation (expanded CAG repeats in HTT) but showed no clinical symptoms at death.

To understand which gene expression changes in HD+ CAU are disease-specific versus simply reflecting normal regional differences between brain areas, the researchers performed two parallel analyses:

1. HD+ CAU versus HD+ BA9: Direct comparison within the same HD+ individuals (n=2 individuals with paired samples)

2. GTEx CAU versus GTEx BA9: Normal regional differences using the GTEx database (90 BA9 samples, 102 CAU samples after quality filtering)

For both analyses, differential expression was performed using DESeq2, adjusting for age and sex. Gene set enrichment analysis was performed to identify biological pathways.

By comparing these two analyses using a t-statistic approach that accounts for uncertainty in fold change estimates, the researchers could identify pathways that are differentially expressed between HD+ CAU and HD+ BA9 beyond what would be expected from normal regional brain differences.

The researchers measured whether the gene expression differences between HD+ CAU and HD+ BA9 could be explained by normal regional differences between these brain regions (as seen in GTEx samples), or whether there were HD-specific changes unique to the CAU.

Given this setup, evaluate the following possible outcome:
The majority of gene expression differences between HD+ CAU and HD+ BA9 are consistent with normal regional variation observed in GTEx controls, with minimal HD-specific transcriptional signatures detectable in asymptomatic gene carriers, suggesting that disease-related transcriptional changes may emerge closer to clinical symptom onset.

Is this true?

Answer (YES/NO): NO